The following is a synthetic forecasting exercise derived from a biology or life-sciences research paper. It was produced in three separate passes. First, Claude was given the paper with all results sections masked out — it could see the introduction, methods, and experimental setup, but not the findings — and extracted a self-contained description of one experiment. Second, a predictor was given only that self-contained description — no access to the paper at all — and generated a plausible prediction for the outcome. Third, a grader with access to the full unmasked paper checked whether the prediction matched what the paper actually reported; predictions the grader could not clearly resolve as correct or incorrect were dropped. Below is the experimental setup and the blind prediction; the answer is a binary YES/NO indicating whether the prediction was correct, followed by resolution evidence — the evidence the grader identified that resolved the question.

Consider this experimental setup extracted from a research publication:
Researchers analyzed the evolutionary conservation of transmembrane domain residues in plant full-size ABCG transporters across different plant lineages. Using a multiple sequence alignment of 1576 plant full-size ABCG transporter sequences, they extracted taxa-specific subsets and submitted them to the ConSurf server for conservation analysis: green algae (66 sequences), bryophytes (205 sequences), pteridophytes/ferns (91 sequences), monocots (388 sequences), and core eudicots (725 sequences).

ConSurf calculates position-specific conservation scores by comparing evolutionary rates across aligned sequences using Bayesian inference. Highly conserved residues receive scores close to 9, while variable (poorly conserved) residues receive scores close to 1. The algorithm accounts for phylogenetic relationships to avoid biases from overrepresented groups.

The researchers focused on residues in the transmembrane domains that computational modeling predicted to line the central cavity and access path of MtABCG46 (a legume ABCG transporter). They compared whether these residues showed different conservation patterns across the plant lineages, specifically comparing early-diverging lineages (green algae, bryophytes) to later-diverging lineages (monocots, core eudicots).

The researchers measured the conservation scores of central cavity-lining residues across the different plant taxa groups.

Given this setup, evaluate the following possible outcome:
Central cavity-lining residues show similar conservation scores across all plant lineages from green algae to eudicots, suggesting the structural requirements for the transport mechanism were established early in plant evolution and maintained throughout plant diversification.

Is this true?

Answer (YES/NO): NO